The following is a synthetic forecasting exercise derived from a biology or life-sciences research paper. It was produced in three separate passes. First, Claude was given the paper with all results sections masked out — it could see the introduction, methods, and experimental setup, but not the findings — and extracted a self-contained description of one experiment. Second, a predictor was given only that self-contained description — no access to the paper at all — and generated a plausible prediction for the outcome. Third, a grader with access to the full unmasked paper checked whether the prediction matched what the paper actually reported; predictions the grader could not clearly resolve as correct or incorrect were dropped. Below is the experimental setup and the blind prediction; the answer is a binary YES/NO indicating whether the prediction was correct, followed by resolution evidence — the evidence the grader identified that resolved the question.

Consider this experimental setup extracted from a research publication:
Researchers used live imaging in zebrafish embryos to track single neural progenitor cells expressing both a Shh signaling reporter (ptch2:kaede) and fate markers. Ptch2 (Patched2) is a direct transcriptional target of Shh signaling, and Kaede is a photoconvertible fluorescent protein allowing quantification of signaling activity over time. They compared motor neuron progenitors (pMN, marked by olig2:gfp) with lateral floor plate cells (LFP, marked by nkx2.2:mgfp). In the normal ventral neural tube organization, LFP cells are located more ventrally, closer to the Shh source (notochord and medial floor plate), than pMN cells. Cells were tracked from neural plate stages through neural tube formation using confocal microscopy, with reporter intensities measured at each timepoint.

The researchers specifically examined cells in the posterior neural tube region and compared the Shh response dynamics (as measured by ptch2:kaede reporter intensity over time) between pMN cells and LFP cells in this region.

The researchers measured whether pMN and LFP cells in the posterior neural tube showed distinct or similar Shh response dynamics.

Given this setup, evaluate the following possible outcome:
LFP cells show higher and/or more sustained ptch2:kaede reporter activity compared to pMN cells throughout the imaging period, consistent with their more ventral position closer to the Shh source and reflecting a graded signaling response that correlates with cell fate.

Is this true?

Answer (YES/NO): NO